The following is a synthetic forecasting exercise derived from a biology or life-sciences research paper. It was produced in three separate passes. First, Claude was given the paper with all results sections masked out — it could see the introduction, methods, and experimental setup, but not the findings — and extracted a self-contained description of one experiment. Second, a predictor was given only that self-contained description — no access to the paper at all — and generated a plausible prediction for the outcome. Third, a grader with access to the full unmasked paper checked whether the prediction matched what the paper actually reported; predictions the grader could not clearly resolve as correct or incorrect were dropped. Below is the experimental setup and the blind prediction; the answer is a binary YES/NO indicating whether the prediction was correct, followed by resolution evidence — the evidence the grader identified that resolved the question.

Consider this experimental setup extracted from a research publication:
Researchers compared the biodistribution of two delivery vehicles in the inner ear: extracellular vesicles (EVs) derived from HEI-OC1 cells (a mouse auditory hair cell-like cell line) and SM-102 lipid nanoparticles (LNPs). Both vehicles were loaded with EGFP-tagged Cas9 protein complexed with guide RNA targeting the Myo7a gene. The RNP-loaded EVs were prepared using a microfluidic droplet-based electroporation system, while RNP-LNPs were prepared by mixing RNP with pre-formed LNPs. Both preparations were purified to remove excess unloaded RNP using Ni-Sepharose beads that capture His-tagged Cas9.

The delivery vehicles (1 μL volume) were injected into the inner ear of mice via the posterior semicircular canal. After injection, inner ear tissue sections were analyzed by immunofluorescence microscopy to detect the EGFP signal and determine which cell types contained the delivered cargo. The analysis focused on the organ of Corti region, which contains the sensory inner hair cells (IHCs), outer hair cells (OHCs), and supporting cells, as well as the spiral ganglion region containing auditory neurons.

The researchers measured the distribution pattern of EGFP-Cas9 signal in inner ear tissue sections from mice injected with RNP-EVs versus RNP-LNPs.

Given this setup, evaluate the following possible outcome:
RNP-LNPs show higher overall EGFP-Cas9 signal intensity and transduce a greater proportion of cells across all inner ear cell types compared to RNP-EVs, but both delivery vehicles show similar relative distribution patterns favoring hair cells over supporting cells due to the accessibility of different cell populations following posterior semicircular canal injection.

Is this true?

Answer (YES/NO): NO